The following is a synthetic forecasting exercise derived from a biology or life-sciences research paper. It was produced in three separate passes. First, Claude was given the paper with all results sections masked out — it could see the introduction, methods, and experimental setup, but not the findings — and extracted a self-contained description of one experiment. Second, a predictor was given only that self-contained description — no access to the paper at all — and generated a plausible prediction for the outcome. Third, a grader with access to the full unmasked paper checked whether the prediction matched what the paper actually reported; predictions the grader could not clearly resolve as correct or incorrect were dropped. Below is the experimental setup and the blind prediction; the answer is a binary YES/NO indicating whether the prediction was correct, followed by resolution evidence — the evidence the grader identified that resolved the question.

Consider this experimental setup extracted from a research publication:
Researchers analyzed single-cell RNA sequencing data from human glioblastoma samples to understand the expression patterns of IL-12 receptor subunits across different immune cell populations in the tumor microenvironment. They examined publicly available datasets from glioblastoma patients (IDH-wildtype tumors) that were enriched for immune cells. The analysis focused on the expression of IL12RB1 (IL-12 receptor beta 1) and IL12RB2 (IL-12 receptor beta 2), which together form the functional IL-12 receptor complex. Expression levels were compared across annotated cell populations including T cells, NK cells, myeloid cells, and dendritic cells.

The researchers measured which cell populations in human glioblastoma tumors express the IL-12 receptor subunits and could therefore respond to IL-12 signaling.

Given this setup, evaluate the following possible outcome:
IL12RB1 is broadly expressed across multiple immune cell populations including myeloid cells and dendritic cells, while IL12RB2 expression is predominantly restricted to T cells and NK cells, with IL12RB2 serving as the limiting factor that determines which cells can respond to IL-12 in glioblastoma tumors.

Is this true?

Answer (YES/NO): NO